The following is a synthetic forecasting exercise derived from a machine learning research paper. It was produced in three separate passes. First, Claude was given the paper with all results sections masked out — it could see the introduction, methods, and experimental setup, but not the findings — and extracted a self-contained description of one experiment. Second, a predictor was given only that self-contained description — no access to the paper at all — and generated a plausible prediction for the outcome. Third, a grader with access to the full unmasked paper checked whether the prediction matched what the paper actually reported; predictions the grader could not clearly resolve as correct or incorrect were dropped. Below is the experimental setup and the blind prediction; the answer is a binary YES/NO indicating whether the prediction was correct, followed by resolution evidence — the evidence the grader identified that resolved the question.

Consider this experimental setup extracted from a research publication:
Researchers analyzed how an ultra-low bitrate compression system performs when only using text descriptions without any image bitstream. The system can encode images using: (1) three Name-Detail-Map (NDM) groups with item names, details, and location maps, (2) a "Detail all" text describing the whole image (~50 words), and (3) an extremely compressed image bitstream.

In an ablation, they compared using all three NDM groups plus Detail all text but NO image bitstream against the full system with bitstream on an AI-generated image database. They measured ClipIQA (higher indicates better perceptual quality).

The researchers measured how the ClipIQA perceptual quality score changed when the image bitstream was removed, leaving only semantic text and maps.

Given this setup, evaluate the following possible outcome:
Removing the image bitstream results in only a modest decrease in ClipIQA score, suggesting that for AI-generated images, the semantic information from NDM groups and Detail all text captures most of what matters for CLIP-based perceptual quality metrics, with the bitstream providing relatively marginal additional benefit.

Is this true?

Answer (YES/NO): YES